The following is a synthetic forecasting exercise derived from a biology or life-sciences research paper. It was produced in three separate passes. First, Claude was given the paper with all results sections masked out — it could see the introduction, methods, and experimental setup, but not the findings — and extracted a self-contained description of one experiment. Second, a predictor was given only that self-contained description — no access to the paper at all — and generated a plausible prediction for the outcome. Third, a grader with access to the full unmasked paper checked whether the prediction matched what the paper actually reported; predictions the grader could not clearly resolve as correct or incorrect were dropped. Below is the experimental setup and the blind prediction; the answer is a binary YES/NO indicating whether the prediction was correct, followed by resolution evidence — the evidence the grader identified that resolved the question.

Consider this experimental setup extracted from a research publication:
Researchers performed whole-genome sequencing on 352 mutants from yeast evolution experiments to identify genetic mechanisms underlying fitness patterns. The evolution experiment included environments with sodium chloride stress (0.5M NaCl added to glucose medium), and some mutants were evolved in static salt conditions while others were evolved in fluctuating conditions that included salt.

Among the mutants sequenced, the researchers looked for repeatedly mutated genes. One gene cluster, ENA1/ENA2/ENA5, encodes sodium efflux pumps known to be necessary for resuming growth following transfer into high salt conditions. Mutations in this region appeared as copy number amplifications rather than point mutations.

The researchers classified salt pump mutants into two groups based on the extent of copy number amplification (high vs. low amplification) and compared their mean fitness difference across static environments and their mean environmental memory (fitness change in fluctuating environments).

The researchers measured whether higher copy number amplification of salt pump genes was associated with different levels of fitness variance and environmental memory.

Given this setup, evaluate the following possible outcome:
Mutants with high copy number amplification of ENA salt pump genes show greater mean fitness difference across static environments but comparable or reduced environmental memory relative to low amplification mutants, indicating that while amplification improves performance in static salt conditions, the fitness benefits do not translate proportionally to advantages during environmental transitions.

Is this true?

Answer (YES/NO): NO